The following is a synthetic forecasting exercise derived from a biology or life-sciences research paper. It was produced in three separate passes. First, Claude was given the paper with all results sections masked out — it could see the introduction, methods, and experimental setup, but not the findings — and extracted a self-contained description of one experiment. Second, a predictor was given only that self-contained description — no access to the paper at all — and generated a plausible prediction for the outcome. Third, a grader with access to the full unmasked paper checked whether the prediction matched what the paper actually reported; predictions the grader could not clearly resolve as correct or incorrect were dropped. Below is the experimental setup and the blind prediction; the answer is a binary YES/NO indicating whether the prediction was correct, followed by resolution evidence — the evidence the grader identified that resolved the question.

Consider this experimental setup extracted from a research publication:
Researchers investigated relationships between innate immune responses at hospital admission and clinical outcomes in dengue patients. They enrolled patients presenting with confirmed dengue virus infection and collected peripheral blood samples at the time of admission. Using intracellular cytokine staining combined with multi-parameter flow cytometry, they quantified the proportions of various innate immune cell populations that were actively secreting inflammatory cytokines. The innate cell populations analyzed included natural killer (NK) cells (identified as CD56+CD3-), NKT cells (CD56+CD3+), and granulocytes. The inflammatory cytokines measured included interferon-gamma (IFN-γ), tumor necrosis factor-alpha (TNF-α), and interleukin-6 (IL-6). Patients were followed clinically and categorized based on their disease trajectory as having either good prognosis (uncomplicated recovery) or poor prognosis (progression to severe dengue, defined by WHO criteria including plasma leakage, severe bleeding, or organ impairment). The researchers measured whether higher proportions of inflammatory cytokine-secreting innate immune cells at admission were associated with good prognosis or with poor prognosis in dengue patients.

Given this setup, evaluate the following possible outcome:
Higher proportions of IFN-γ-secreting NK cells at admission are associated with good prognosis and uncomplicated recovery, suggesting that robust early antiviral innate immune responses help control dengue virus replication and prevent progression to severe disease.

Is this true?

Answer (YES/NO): NO